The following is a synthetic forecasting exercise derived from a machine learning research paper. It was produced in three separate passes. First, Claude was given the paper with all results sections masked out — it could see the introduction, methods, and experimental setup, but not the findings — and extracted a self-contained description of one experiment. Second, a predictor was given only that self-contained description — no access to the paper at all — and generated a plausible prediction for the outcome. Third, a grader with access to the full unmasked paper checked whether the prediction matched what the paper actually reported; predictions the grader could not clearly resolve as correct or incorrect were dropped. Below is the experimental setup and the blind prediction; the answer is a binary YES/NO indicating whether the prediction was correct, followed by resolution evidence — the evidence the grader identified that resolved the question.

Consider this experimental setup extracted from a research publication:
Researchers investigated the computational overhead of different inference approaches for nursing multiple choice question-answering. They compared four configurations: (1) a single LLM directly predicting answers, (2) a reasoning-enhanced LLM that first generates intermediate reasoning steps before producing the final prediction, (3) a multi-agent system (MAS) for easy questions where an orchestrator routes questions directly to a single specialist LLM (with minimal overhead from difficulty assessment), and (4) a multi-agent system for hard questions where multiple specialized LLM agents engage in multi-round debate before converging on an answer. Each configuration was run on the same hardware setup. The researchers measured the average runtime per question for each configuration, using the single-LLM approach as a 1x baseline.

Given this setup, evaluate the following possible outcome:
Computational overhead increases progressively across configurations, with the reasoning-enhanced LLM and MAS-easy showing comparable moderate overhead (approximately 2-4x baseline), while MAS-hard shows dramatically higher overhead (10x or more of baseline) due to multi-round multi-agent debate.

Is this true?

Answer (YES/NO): NO